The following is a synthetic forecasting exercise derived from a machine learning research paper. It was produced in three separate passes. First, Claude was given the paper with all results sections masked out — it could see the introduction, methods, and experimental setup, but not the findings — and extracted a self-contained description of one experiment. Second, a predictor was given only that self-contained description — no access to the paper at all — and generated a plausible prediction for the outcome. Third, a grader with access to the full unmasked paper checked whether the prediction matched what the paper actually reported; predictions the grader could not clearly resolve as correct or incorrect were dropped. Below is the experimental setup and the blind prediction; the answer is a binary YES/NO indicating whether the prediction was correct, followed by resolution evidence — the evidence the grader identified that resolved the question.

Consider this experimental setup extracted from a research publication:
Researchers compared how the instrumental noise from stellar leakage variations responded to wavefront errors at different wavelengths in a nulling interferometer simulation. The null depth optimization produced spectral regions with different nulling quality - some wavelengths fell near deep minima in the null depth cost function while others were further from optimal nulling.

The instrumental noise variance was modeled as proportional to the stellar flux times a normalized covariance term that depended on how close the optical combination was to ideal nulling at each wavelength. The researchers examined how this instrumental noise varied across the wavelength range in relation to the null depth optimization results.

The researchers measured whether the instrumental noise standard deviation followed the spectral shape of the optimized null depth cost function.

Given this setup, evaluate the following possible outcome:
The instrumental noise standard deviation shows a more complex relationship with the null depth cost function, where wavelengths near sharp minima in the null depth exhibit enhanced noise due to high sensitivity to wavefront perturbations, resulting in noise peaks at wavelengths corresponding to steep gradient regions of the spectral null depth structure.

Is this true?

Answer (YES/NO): NO